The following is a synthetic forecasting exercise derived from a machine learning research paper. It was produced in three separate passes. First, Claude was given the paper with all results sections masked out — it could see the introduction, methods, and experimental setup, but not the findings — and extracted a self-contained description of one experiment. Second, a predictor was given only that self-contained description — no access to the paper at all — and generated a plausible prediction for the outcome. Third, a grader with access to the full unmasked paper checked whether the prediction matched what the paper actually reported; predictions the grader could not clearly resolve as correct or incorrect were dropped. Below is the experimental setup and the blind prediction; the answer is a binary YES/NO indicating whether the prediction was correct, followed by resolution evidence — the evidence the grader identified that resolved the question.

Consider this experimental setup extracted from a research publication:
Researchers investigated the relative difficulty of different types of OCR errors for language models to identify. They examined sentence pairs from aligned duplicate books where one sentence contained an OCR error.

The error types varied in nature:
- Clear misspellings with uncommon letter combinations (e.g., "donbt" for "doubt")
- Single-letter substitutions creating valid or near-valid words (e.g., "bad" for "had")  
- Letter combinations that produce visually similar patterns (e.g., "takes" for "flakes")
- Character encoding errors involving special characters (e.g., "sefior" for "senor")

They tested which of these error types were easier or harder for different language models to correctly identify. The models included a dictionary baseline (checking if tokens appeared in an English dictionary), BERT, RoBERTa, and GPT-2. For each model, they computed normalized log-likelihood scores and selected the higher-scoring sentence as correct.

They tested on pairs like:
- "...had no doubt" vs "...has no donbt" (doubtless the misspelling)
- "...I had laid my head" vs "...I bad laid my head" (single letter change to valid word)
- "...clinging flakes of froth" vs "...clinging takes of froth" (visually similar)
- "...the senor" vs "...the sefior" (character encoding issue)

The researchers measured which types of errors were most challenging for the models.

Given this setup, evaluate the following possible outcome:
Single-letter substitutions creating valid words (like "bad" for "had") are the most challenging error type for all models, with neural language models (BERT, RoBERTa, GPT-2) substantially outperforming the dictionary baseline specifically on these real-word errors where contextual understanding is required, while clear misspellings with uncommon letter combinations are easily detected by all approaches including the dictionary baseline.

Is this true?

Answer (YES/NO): NO